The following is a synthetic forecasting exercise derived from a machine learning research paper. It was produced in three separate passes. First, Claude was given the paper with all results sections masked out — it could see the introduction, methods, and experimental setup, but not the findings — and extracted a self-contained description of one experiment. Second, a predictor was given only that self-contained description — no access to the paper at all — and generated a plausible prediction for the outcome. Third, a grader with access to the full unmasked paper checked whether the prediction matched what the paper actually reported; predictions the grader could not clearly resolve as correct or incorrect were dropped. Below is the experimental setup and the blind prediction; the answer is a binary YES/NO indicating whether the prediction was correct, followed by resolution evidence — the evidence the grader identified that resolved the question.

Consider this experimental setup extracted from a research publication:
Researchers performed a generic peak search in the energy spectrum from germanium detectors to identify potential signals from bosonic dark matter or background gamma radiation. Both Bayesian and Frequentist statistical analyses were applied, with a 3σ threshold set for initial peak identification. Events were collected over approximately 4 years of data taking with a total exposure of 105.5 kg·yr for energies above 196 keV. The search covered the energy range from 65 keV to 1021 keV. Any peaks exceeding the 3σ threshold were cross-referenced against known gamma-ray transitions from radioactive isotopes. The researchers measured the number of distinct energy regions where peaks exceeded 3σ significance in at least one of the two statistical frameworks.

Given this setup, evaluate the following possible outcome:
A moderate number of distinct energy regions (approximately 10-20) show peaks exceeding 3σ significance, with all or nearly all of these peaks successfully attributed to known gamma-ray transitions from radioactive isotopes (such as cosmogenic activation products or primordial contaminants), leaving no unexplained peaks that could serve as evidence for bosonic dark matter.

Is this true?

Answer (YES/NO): YES